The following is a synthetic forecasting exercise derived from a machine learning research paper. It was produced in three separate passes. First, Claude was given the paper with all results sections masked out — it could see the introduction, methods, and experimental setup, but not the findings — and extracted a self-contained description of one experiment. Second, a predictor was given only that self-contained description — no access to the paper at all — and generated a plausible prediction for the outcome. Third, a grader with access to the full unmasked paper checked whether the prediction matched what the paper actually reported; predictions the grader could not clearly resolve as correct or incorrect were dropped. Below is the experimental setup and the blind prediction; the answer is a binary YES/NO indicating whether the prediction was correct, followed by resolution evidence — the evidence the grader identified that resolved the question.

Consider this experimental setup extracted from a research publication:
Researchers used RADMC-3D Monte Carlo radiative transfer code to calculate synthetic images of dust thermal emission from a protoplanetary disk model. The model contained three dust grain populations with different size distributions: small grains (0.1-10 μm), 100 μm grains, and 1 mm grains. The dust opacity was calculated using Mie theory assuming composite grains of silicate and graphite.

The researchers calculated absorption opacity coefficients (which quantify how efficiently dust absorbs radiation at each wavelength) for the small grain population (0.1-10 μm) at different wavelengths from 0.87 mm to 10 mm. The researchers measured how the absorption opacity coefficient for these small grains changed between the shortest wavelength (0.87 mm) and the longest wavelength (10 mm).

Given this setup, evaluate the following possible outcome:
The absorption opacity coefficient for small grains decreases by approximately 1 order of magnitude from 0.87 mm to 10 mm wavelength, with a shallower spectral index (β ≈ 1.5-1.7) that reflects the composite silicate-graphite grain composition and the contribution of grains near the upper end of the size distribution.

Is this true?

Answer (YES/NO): NO